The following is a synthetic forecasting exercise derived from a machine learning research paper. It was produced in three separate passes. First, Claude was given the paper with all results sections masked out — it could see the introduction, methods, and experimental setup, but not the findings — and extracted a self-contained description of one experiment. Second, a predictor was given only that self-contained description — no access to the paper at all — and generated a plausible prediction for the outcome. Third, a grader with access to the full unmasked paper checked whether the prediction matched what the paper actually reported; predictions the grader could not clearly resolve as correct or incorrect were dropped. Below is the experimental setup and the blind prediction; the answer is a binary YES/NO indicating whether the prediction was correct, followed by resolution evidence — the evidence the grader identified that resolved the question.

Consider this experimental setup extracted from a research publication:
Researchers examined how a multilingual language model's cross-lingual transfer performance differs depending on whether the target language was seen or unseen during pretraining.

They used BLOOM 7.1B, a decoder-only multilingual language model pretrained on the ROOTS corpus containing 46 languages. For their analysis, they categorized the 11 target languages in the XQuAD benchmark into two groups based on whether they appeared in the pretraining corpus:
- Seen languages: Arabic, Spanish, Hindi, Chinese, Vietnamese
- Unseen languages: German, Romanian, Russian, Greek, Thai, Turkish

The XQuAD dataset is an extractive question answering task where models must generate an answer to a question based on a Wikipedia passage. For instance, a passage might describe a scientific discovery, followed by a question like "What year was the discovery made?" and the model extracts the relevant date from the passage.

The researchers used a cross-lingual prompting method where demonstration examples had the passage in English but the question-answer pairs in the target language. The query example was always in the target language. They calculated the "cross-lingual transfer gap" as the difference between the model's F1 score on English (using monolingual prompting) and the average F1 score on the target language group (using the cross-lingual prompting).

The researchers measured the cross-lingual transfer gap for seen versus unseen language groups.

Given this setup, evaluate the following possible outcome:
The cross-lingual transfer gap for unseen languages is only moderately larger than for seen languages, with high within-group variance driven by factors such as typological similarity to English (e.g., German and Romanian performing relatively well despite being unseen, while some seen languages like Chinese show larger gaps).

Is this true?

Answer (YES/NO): NO